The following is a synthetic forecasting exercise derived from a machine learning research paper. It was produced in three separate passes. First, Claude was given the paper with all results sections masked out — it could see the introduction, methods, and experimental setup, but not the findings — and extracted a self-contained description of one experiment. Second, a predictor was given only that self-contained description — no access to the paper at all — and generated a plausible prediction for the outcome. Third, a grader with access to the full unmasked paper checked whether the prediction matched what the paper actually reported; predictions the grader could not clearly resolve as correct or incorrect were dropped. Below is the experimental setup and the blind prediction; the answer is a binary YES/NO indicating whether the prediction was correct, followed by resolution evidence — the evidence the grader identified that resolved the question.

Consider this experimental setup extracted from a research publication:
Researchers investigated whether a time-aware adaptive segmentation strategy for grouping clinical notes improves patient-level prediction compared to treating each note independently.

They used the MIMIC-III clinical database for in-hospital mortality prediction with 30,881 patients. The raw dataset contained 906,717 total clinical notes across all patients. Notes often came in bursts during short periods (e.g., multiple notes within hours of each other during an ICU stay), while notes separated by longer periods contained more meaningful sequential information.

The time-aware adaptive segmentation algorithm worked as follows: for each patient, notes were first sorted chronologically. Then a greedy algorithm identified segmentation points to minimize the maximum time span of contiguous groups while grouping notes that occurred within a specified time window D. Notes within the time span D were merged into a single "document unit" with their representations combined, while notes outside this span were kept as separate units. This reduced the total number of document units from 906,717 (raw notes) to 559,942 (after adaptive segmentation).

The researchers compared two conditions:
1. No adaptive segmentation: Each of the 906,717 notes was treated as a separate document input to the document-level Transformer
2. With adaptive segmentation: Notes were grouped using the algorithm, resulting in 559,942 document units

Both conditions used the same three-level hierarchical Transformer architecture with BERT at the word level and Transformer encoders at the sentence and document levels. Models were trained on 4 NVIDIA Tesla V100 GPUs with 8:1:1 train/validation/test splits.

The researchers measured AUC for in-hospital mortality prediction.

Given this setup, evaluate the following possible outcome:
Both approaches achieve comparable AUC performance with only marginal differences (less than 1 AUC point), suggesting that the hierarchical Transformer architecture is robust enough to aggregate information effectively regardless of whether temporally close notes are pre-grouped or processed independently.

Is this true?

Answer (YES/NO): NO